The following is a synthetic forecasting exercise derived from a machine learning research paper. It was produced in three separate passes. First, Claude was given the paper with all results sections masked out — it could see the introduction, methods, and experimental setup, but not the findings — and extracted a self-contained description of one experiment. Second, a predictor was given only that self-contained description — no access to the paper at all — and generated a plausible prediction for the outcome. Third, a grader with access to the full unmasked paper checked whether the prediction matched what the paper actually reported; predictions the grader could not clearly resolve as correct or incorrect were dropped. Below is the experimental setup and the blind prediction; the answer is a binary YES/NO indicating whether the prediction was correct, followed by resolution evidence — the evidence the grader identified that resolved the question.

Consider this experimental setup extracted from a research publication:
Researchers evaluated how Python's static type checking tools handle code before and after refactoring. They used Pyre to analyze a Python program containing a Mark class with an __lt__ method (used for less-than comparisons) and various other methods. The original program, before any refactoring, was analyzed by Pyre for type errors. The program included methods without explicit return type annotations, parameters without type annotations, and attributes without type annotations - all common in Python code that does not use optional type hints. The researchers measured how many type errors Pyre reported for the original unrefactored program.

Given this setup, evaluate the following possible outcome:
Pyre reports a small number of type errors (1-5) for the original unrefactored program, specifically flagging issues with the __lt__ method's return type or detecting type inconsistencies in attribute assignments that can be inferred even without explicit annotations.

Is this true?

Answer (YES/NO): NO